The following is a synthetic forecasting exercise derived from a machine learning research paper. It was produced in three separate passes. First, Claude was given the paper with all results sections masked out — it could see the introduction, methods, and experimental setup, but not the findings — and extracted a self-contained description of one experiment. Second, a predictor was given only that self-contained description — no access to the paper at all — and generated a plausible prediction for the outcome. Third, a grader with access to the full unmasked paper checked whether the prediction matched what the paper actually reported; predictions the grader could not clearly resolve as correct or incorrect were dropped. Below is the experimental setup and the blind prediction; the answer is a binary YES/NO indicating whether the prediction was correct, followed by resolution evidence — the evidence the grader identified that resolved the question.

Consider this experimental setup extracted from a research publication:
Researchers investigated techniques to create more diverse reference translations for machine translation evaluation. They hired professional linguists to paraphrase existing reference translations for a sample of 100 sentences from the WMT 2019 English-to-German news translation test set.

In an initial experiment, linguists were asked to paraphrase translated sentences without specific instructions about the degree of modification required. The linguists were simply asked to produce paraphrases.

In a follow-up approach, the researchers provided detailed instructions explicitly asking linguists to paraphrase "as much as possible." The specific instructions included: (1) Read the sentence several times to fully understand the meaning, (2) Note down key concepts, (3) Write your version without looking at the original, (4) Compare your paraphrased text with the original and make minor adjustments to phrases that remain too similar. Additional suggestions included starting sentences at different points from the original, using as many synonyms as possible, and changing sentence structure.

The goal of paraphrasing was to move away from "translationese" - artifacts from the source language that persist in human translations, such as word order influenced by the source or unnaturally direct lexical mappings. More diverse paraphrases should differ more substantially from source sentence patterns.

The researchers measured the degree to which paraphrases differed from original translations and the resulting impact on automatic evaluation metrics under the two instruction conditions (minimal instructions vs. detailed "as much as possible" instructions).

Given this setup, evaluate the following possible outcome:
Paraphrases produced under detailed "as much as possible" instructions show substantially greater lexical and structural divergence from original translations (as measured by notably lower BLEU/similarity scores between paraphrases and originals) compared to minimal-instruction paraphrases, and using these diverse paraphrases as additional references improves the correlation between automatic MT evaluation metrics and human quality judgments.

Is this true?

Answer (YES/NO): YES